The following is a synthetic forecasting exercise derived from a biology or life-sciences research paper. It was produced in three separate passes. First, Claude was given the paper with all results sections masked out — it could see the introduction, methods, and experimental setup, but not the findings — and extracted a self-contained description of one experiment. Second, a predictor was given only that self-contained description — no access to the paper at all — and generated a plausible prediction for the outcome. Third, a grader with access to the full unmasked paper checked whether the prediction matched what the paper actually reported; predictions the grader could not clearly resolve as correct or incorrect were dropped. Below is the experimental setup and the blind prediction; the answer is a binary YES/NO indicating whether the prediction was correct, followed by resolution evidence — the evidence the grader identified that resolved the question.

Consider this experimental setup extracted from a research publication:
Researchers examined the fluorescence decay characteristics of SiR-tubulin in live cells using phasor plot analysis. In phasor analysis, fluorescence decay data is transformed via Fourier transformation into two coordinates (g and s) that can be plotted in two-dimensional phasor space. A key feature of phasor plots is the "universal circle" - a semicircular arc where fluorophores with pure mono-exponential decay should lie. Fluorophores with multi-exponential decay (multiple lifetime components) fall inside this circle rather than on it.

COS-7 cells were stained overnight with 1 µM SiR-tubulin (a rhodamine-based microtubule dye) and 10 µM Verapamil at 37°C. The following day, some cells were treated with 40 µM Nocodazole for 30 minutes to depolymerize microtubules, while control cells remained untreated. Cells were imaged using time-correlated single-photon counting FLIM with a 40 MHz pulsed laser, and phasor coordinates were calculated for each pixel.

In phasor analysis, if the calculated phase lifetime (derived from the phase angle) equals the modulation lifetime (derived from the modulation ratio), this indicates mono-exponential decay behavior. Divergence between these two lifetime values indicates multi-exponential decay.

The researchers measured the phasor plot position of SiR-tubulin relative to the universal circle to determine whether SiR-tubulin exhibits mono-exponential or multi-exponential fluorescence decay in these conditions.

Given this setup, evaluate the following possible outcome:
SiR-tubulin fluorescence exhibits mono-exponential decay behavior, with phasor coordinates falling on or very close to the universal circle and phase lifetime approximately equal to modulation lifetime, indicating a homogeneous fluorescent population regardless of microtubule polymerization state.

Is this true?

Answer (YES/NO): NO